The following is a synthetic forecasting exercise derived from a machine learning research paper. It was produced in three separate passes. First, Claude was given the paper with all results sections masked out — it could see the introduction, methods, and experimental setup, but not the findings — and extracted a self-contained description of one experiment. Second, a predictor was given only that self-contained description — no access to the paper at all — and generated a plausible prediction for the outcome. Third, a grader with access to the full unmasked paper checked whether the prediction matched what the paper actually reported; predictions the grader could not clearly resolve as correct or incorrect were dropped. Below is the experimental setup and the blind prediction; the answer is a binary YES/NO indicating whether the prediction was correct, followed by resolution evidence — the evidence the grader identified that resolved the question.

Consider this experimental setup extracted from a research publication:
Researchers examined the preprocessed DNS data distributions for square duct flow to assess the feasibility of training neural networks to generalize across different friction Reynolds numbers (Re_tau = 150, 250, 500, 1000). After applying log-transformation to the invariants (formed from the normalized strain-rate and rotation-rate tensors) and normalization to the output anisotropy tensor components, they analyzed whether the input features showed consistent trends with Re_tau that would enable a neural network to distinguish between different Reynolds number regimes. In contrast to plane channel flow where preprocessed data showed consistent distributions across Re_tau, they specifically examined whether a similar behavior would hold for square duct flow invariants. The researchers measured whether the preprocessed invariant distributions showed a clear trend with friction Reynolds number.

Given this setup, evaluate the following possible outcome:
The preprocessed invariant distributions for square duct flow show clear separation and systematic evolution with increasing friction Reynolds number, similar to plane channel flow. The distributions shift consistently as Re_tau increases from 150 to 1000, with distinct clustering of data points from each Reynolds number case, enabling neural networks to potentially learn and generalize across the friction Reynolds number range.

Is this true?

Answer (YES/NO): NO